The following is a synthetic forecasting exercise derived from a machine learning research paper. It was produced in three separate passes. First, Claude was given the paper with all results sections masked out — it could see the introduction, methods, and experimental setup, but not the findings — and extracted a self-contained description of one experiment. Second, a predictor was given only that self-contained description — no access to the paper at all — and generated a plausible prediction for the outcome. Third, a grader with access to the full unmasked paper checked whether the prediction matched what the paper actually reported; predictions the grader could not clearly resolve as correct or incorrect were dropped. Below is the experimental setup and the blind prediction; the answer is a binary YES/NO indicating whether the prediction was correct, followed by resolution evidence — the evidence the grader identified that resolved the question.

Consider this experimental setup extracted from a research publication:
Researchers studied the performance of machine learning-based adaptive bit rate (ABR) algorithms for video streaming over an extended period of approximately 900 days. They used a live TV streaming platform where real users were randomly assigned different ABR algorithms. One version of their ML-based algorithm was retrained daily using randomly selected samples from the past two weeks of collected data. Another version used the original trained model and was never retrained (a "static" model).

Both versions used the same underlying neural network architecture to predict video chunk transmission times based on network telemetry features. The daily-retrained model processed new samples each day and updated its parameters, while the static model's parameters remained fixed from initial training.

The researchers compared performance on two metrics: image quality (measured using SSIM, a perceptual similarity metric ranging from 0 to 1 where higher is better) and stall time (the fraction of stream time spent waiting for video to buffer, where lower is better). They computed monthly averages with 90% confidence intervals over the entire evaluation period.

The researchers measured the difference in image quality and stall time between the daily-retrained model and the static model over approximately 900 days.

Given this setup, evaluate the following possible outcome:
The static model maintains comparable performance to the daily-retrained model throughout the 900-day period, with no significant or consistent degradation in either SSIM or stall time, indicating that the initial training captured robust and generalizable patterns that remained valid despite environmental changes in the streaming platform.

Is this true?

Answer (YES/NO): YES